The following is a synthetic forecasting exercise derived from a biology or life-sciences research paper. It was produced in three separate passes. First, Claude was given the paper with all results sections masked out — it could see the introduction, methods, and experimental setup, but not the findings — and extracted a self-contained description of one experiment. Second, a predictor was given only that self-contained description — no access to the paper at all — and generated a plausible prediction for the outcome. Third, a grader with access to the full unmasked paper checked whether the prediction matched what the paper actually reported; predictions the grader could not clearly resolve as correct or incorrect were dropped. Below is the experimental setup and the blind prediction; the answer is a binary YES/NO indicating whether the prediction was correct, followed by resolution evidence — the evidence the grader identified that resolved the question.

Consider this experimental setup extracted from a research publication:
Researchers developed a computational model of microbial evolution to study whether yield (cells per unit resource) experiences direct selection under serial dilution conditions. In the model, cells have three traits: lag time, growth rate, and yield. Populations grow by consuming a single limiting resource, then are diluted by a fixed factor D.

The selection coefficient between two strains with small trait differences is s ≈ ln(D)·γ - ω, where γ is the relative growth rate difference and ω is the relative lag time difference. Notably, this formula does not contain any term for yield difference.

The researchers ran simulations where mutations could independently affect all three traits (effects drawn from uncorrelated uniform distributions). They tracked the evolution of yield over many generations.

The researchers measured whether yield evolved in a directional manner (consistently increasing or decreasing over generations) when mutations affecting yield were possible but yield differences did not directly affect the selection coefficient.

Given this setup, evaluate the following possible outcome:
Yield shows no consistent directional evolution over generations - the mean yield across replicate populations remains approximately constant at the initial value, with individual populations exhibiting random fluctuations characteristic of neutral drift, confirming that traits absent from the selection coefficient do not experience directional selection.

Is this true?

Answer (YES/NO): YES